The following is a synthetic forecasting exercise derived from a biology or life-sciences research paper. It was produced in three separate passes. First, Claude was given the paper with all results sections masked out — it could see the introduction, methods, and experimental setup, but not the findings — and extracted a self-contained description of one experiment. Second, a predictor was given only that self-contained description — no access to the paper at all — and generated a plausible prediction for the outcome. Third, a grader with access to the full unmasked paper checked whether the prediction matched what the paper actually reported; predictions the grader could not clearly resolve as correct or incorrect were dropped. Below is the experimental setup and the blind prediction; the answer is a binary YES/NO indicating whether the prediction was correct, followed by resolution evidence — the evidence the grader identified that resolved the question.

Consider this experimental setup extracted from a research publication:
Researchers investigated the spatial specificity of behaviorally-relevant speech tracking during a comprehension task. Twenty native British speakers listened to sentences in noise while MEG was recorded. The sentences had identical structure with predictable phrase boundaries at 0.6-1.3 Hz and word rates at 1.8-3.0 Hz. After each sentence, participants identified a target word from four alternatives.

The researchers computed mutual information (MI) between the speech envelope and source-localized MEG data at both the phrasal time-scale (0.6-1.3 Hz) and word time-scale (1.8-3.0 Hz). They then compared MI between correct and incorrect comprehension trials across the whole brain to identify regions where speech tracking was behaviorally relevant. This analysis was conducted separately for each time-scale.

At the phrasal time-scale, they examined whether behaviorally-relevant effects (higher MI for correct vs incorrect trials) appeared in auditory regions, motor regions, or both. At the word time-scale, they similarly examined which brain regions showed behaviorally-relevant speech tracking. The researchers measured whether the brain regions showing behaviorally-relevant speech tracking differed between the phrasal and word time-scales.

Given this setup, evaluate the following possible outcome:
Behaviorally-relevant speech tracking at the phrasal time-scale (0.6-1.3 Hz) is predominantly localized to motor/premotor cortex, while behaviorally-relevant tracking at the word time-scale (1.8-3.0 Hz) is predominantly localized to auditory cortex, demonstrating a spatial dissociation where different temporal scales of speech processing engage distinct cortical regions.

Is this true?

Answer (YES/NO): NO